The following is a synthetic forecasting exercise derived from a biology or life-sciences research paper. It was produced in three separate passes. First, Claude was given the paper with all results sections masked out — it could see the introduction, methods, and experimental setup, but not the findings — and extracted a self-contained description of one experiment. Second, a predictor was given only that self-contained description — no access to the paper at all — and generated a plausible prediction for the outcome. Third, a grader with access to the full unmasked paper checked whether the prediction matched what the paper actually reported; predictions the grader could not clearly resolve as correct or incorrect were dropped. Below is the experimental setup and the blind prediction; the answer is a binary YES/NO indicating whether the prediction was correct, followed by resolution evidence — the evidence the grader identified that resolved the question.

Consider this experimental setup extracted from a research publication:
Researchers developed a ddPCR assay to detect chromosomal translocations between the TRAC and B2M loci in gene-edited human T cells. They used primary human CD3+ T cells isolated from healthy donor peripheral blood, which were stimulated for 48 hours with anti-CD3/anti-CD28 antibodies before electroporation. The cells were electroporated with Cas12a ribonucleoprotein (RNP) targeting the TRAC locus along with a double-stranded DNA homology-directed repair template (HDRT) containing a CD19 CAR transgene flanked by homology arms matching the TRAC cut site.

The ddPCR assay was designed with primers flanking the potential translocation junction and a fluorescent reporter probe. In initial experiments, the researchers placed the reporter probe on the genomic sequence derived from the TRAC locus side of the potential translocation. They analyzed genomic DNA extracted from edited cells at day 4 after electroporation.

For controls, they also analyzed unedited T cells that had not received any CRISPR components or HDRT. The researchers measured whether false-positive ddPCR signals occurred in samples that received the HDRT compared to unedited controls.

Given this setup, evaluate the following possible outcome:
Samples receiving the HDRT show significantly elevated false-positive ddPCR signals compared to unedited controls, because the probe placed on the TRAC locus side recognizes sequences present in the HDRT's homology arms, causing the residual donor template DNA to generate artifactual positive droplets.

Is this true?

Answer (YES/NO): YES